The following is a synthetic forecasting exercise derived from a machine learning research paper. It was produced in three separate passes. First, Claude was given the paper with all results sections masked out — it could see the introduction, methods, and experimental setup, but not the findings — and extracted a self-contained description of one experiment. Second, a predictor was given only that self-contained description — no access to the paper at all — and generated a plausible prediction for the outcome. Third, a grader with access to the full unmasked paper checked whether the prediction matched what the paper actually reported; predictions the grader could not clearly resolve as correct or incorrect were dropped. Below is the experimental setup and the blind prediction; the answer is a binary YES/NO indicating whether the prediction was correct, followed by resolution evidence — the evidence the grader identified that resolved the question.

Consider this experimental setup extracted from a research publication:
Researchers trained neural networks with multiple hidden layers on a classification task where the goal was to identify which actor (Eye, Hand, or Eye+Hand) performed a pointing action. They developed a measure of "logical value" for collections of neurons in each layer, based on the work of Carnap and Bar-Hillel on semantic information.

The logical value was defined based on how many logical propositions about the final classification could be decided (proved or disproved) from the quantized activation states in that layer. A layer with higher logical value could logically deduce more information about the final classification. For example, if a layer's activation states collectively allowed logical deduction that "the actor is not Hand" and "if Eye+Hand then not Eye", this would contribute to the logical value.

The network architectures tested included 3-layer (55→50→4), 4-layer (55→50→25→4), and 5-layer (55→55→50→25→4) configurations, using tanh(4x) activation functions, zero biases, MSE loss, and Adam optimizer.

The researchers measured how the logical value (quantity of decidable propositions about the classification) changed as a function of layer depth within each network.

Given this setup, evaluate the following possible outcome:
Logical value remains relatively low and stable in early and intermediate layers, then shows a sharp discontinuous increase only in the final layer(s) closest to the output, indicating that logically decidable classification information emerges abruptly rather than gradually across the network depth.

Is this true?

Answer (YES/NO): NO